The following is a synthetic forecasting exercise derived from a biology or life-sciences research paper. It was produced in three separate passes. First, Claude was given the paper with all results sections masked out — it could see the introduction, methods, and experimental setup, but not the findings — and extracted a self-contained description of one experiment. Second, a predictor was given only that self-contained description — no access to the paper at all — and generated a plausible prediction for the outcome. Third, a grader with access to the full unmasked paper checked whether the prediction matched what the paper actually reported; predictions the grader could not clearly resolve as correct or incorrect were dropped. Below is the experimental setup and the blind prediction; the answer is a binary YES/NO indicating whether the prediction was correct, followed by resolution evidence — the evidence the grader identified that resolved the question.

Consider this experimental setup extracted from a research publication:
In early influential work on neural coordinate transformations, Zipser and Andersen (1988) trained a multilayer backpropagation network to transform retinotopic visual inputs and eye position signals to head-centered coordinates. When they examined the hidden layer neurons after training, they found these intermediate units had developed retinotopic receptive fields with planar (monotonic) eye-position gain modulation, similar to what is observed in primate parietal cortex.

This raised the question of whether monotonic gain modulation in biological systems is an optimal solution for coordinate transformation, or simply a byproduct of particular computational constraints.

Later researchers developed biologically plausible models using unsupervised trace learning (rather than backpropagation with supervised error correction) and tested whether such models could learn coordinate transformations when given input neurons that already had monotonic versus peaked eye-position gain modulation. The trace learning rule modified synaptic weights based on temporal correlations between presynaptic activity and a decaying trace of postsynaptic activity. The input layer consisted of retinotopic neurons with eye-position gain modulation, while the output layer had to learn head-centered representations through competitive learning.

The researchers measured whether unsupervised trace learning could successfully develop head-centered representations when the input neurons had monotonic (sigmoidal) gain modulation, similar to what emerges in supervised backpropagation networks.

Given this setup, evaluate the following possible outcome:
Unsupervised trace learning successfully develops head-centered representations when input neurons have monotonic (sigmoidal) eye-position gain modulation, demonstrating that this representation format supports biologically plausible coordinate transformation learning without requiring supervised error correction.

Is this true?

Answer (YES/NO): NO